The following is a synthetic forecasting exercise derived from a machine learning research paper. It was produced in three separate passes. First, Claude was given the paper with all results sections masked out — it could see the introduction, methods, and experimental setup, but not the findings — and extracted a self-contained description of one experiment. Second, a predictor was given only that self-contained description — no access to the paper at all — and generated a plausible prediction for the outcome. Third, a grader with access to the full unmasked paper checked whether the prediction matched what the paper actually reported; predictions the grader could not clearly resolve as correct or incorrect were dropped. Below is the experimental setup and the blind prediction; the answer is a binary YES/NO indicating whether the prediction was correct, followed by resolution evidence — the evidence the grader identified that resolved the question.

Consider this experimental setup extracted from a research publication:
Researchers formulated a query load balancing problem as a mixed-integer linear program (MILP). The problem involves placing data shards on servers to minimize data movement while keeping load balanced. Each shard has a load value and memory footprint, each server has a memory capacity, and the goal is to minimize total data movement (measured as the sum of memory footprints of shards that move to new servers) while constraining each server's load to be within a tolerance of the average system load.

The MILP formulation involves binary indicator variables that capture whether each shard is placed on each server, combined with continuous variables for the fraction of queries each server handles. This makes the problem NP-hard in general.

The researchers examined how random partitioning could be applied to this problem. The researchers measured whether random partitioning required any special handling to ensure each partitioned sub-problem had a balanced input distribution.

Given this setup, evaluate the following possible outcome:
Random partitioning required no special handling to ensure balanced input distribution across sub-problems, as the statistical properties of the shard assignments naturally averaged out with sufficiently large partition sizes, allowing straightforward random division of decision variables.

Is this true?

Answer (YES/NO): NO